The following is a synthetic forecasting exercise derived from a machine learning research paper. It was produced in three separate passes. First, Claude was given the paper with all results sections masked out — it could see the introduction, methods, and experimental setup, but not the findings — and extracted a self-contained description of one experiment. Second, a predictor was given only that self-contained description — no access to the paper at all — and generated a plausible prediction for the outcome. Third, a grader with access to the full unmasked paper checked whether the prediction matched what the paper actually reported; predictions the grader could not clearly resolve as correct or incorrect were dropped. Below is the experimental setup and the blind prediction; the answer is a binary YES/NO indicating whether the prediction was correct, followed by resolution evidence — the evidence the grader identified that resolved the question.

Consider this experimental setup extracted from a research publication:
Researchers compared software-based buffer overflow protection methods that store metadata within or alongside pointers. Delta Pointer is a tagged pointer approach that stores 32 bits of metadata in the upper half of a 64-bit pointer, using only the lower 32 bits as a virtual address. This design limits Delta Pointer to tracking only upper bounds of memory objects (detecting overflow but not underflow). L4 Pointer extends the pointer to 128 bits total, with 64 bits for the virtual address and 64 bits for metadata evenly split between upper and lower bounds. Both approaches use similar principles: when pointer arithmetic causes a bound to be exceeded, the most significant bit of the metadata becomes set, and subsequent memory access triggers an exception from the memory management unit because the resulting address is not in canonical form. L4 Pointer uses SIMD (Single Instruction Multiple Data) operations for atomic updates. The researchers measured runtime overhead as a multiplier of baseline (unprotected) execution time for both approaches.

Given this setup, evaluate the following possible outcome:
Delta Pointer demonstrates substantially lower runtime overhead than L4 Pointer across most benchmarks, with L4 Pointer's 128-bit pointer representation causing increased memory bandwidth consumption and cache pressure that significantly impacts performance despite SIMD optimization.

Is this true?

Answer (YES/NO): NO